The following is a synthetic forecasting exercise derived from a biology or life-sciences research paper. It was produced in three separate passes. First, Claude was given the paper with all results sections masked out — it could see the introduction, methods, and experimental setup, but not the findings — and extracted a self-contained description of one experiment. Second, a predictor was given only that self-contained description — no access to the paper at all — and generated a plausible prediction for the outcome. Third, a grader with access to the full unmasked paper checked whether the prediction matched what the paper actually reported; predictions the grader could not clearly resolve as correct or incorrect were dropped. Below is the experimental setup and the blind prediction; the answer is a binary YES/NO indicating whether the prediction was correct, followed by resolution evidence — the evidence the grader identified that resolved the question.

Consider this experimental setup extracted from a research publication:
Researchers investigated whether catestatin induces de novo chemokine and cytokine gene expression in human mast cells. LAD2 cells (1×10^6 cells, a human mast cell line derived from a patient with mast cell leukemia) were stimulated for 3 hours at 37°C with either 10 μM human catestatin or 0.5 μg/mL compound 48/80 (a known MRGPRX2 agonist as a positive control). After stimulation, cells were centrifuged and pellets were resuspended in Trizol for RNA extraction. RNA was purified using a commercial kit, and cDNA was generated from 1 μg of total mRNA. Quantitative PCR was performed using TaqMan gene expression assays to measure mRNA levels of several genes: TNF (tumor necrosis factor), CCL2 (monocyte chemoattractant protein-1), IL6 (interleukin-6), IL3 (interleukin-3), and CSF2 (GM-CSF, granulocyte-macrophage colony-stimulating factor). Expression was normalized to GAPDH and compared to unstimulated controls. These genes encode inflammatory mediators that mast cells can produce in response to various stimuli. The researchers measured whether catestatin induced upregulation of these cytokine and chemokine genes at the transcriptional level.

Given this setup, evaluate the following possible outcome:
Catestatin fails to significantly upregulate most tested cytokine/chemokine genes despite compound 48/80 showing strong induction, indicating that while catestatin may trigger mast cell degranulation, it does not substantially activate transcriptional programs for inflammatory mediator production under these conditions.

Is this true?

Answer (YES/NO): NO